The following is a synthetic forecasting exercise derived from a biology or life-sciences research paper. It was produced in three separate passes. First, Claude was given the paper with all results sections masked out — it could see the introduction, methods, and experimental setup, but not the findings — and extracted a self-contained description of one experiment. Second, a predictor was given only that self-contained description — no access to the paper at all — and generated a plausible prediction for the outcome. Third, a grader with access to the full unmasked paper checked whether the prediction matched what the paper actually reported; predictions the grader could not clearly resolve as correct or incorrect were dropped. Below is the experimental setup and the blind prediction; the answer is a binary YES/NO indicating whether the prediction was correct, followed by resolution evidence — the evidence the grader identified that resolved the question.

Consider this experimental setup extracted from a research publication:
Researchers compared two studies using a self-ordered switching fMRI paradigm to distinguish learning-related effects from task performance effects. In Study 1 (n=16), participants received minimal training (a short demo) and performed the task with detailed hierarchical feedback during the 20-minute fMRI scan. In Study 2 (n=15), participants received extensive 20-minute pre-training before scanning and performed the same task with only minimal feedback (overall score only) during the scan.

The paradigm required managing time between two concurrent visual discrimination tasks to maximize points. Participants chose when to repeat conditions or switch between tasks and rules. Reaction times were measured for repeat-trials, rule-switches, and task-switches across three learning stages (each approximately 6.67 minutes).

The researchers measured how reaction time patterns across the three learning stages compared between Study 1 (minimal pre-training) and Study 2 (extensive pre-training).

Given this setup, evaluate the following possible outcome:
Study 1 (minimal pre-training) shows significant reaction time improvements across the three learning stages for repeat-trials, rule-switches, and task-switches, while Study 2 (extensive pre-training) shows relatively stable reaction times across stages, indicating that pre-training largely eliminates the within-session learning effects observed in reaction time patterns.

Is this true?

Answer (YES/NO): NO